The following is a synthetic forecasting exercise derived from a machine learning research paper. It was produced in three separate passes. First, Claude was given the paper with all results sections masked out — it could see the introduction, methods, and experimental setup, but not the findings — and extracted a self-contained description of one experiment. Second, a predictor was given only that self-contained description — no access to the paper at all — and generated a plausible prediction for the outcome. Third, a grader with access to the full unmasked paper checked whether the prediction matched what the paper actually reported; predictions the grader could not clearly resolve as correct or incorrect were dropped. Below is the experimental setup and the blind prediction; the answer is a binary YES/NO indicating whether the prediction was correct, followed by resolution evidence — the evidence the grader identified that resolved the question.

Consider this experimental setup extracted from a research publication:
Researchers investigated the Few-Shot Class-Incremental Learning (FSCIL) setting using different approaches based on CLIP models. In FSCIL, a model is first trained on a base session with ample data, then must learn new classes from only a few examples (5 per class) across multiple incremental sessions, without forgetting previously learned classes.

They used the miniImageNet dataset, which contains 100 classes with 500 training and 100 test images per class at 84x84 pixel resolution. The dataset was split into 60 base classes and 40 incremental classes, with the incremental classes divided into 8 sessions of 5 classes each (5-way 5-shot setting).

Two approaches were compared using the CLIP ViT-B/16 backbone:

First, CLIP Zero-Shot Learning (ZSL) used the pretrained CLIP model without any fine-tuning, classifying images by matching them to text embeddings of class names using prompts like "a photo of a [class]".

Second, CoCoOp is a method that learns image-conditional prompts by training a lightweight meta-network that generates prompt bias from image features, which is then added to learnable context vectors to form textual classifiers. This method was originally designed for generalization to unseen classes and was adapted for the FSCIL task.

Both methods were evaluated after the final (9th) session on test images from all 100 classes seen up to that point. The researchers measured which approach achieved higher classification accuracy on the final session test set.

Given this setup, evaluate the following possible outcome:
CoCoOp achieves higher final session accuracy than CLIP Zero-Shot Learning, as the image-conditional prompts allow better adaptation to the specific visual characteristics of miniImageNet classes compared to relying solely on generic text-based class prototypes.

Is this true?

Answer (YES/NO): NO